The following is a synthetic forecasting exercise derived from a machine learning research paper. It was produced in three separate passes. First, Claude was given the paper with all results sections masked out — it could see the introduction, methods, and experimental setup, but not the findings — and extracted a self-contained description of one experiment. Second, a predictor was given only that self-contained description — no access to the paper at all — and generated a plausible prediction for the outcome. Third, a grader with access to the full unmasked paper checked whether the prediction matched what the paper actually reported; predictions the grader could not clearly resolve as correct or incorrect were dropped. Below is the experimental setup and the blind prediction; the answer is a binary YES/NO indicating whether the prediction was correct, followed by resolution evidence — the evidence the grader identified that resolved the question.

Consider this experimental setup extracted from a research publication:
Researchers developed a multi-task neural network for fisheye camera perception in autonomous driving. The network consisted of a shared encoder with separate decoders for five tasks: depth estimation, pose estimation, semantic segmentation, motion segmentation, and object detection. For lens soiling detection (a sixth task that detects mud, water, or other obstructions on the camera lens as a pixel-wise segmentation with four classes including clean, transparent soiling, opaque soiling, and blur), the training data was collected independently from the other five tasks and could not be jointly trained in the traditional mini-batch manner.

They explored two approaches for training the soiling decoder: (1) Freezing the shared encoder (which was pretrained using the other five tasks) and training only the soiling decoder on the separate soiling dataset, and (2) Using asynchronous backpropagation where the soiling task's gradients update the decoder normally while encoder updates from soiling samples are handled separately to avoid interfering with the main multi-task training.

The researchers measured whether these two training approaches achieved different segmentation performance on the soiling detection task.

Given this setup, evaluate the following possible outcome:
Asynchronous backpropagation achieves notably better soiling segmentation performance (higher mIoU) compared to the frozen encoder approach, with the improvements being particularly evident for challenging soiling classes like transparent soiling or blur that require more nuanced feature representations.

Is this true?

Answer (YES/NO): NO